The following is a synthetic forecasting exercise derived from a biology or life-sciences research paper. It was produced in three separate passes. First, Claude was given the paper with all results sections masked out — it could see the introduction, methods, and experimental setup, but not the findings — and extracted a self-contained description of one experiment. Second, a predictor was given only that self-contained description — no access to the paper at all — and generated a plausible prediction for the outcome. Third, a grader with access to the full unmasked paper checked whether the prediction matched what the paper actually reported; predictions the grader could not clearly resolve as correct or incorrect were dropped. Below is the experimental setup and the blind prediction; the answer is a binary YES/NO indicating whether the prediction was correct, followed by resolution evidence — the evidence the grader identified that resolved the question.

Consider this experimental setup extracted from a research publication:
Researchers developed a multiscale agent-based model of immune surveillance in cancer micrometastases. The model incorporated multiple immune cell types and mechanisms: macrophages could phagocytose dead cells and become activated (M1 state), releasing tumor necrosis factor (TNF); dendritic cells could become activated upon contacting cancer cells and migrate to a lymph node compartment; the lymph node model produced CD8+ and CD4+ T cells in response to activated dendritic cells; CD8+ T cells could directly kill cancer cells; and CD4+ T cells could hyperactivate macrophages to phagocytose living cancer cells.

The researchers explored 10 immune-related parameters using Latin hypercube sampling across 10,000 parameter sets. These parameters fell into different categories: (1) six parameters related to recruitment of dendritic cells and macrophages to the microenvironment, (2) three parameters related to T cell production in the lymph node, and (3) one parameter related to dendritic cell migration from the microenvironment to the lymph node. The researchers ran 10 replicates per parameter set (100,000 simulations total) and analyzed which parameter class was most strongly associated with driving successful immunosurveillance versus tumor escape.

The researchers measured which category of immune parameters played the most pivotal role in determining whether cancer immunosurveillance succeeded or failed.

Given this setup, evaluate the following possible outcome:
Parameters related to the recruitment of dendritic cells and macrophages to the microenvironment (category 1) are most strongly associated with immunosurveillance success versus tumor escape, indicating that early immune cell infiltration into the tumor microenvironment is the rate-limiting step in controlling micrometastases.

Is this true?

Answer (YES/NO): YES